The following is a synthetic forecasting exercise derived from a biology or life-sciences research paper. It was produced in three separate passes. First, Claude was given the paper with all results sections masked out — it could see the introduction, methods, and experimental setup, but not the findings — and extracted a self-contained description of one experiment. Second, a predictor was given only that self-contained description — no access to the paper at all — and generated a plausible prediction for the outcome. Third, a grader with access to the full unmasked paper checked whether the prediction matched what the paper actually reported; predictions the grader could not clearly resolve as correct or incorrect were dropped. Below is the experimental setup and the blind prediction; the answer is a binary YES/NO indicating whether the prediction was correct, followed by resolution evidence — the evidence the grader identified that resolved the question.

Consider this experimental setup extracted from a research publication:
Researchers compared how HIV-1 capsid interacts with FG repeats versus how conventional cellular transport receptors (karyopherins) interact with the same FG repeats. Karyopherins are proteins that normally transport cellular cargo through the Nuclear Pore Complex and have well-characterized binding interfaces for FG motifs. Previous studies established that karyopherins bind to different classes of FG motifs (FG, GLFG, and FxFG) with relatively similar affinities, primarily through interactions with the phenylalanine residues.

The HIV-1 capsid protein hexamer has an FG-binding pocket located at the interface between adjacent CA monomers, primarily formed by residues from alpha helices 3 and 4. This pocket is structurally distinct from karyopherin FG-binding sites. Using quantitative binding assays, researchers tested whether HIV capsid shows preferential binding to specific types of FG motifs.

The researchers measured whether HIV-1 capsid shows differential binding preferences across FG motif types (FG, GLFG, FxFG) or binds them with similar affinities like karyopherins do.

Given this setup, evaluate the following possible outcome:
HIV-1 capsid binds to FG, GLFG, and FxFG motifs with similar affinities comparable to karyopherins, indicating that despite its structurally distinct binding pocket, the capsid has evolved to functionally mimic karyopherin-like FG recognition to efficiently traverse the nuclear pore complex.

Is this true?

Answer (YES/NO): NO